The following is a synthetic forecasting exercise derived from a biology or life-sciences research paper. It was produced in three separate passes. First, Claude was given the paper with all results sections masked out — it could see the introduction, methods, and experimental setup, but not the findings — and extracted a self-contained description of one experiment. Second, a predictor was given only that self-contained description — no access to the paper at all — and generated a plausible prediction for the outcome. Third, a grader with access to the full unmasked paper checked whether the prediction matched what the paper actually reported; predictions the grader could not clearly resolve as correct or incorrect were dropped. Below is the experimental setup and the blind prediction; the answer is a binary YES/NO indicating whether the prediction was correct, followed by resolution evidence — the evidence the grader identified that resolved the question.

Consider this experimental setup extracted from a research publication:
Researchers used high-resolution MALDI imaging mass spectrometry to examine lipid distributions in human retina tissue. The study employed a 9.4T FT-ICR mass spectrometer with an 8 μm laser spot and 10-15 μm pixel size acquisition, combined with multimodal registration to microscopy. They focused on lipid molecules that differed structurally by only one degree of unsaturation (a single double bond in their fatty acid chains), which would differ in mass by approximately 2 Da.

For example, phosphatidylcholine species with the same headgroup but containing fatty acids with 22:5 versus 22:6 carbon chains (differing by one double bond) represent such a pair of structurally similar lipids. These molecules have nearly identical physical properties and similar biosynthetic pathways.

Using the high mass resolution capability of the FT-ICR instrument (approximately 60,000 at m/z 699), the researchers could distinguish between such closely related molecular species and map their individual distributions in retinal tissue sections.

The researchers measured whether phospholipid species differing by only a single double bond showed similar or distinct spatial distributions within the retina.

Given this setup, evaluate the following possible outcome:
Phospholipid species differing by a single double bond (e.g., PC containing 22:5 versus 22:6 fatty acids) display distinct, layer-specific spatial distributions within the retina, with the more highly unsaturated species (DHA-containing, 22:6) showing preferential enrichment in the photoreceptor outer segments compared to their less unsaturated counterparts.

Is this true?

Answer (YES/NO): NO